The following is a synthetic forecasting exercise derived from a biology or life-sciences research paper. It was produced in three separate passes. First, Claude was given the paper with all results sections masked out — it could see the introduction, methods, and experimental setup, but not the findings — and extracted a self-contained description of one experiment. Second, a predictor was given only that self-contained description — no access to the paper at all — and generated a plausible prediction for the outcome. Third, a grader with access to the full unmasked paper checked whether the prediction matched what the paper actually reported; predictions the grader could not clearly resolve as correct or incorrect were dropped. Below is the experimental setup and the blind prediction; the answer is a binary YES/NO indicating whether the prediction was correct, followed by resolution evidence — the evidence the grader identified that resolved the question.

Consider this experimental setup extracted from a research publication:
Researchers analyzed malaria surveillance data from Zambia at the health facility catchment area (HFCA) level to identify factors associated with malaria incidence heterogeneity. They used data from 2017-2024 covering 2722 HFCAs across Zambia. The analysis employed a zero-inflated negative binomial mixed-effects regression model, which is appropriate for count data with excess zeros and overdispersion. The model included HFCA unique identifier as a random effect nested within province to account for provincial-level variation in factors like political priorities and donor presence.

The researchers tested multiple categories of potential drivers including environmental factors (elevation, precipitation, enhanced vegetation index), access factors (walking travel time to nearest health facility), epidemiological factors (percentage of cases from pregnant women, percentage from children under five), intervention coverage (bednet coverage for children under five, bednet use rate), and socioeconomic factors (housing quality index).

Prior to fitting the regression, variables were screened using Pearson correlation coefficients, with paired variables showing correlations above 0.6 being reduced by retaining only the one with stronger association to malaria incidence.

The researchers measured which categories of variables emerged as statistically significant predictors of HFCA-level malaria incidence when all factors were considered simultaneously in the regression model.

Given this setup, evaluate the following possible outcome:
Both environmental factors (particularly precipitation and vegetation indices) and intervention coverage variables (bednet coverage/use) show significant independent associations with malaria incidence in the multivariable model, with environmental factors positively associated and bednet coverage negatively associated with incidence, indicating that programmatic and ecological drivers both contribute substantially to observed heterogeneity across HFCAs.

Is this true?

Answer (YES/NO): YES